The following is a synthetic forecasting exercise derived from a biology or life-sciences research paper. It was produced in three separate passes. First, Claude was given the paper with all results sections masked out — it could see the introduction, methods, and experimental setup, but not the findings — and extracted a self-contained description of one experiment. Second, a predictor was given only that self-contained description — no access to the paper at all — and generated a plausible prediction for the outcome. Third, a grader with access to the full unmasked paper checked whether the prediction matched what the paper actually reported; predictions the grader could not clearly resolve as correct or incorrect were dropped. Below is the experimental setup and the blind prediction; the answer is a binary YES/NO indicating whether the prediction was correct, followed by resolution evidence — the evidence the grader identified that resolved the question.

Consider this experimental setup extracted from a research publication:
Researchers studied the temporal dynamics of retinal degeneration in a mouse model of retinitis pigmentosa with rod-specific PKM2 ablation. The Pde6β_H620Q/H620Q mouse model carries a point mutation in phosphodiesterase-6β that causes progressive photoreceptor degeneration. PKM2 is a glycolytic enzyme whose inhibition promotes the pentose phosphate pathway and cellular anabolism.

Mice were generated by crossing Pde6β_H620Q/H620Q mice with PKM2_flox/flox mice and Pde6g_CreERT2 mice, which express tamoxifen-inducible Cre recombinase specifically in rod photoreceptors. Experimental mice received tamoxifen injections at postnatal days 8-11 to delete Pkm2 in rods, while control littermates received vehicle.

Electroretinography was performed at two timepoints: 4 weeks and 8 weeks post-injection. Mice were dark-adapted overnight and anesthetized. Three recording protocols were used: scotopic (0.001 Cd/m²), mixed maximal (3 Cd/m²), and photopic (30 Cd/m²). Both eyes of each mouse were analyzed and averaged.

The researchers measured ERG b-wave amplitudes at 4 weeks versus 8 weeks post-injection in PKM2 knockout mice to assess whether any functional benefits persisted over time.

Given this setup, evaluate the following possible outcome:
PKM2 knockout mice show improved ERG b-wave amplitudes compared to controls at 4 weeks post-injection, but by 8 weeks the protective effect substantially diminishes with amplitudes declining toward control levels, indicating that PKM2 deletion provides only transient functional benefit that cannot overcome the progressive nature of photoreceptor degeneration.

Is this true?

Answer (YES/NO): NO